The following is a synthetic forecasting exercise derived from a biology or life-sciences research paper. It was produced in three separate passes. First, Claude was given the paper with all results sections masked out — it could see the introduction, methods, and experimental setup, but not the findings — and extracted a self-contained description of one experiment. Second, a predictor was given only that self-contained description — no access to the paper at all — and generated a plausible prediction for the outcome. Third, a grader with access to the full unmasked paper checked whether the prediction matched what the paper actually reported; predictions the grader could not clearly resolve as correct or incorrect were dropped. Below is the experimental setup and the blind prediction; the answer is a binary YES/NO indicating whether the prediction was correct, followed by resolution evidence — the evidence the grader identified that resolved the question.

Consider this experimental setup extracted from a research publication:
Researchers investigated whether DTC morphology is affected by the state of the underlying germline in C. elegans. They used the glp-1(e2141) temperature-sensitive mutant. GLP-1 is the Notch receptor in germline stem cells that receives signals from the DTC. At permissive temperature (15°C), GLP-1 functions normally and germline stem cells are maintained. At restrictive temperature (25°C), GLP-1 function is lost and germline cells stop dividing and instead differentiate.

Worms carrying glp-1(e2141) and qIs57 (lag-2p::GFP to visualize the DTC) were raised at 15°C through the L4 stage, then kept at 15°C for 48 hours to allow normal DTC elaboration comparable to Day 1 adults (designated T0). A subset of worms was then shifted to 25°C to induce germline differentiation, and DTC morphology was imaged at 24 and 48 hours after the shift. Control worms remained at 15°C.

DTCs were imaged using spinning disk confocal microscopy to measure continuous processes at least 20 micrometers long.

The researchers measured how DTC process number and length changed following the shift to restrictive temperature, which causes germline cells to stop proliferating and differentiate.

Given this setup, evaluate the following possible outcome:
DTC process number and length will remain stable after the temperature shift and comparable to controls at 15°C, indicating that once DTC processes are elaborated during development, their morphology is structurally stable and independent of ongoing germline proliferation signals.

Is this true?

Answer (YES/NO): NO